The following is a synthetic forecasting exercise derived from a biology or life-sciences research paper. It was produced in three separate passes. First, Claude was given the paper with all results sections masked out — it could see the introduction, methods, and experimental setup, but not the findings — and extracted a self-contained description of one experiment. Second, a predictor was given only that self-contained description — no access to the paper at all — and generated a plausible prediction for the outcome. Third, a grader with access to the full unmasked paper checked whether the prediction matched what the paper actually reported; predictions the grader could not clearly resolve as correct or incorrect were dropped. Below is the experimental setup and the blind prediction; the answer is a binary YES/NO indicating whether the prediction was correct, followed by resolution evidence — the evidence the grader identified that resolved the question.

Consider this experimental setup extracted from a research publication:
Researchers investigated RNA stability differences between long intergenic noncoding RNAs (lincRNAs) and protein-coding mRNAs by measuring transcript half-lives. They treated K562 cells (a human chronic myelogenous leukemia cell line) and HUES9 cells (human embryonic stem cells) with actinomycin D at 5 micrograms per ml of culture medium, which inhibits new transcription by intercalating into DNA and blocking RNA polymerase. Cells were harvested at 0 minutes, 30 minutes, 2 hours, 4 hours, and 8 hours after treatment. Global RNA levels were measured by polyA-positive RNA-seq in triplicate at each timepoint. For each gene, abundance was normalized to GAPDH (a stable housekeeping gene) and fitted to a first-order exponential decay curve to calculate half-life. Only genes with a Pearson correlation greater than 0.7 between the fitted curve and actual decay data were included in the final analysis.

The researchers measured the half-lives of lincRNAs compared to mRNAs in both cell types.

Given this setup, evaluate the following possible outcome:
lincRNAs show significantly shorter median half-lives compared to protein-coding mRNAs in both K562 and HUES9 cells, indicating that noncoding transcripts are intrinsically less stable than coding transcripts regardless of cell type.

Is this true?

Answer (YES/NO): NO